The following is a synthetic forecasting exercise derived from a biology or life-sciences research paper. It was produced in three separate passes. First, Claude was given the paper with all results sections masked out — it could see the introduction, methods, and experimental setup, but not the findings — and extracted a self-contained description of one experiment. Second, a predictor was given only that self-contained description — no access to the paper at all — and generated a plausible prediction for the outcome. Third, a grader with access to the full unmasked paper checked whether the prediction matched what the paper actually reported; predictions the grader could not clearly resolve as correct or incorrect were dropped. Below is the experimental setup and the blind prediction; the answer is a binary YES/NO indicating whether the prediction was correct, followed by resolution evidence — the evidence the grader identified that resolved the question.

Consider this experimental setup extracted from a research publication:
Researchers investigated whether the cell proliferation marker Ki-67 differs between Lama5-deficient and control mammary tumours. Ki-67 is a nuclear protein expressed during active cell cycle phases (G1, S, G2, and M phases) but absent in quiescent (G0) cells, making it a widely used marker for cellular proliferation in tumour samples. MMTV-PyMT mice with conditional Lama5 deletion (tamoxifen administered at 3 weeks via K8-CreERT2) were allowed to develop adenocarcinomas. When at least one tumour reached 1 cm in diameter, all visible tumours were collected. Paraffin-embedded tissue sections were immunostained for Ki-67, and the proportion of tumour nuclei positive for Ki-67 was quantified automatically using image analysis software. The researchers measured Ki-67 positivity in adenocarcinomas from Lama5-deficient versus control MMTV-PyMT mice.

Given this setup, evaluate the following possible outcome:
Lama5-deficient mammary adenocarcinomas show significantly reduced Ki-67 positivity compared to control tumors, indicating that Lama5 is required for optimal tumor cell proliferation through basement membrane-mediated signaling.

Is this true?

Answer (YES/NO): NO